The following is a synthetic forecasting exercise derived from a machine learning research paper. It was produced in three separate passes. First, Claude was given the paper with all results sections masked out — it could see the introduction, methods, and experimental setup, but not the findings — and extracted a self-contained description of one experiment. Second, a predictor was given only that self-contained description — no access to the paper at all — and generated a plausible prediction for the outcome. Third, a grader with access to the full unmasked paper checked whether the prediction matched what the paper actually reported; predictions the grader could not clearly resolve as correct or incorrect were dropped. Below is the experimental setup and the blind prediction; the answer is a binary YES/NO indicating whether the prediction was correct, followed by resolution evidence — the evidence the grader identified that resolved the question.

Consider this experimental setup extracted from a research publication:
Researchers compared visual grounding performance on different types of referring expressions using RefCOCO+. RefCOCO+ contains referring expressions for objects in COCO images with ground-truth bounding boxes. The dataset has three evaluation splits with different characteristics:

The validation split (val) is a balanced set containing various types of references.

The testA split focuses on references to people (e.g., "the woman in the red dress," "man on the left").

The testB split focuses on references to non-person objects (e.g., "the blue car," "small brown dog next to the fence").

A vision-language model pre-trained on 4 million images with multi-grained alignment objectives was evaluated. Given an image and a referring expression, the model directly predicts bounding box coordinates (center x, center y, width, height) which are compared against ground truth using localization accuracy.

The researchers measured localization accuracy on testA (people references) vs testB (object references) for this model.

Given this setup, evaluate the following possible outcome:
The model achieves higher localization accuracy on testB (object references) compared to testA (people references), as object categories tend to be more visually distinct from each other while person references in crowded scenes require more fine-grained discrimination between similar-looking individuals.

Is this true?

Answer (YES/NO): NO